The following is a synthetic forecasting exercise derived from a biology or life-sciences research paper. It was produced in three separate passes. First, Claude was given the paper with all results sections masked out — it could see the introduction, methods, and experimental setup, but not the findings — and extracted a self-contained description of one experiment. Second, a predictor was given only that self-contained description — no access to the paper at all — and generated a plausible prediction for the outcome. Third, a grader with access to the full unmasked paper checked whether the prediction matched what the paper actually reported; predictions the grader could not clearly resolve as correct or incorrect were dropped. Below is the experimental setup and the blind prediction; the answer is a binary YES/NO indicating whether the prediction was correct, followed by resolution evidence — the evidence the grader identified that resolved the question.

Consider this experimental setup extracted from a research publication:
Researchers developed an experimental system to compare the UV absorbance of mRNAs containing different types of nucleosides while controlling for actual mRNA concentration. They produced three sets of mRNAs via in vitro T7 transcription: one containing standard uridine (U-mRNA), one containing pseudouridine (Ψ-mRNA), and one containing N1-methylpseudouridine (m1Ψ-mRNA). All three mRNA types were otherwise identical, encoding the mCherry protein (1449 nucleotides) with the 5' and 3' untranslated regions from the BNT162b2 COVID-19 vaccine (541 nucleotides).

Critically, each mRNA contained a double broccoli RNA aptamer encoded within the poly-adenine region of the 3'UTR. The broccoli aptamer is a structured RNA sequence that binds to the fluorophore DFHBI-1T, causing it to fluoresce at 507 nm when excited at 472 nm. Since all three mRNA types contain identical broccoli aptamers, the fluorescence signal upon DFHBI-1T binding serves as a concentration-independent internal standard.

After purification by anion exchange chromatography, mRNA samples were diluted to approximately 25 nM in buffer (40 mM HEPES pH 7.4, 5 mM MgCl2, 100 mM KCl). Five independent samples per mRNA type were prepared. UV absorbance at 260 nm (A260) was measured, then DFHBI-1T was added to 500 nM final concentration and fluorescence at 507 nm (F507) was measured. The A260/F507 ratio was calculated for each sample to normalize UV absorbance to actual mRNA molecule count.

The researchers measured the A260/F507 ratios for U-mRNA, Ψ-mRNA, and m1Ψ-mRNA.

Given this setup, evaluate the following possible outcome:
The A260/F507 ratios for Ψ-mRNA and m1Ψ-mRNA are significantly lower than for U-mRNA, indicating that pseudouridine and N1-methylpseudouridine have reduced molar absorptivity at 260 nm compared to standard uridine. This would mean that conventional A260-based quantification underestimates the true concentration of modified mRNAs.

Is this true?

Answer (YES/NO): YES